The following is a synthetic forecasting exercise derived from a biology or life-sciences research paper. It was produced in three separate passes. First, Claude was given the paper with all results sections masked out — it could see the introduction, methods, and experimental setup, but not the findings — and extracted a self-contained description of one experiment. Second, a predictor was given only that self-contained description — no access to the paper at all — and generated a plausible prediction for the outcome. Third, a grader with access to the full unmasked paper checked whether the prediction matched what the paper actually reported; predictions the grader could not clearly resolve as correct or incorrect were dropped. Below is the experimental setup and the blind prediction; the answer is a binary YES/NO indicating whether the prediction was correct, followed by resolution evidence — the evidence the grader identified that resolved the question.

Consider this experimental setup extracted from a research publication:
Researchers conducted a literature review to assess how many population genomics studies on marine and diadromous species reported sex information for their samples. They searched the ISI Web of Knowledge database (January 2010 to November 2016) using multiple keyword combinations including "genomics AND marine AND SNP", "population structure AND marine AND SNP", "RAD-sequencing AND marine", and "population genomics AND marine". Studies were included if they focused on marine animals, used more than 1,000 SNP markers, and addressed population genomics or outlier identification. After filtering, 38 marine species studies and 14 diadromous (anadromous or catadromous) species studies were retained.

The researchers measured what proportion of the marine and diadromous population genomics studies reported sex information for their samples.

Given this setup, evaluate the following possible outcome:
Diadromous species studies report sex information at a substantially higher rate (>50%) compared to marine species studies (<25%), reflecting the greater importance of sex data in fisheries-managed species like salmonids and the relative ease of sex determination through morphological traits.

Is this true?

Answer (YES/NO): NO